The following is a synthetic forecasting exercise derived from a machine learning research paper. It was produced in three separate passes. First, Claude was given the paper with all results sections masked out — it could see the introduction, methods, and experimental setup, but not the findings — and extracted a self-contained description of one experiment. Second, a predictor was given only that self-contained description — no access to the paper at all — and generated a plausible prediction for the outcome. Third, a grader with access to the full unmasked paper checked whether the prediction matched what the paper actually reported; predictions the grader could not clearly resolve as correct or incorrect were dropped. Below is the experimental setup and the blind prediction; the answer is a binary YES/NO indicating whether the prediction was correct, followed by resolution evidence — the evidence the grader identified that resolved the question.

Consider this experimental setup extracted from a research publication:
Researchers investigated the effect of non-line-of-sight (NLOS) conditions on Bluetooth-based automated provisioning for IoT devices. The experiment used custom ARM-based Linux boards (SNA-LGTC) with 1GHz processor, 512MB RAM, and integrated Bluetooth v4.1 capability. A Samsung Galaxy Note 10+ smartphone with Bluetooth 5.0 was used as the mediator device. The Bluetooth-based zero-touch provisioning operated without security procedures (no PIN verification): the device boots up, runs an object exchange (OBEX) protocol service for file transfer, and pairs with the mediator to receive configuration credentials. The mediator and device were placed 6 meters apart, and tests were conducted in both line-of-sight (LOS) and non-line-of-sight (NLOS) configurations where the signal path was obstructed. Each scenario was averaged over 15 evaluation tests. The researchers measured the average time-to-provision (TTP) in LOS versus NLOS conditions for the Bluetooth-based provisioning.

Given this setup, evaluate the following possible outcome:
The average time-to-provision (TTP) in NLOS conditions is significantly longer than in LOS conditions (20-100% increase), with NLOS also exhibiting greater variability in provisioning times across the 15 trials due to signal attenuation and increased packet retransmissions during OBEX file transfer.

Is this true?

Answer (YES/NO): NO